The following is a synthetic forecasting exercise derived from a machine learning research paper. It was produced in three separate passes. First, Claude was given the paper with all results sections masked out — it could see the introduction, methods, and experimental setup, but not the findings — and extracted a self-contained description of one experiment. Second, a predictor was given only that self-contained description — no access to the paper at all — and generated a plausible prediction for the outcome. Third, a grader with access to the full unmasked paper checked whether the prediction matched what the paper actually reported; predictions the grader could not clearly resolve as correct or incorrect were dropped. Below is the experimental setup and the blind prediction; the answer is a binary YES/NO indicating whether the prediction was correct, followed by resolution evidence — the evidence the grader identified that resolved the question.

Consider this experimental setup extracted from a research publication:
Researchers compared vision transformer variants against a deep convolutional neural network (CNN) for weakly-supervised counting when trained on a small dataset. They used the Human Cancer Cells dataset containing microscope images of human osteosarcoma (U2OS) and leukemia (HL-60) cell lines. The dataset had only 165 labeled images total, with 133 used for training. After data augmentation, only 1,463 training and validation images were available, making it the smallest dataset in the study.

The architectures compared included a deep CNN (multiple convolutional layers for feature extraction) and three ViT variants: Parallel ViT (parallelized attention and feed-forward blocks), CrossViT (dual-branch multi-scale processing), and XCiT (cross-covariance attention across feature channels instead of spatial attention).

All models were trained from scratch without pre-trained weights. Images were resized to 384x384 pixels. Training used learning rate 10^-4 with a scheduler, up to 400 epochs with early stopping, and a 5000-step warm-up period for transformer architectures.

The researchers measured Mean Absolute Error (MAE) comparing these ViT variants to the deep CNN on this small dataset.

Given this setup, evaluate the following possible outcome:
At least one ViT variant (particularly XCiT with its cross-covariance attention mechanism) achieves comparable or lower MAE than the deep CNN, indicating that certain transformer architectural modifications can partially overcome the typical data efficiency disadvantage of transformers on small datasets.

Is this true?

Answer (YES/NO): YES